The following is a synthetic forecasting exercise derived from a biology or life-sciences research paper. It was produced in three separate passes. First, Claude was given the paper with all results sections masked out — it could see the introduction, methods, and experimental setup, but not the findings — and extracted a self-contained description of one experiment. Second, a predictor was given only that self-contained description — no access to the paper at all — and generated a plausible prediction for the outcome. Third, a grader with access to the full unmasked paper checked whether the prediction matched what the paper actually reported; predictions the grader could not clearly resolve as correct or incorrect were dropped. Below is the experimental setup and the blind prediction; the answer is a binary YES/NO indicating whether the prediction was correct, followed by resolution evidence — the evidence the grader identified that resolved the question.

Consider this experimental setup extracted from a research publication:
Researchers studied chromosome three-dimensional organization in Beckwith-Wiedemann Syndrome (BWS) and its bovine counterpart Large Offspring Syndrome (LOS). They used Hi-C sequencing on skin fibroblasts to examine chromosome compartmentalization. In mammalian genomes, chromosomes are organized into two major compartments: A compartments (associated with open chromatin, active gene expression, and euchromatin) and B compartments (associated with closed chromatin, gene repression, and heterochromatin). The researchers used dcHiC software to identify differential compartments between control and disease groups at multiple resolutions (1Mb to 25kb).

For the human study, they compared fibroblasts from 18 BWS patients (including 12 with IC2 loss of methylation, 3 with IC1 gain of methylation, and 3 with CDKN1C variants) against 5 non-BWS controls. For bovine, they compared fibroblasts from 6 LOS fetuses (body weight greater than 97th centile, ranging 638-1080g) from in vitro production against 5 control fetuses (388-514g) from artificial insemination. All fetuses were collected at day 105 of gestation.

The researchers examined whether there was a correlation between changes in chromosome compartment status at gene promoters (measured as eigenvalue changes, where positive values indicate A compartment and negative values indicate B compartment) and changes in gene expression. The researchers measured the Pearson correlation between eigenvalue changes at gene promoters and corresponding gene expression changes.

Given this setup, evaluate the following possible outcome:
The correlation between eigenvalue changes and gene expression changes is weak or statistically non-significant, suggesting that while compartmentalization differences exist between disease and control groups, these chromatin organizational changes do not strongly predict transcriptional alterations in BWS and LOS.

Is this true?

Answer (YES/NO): NO